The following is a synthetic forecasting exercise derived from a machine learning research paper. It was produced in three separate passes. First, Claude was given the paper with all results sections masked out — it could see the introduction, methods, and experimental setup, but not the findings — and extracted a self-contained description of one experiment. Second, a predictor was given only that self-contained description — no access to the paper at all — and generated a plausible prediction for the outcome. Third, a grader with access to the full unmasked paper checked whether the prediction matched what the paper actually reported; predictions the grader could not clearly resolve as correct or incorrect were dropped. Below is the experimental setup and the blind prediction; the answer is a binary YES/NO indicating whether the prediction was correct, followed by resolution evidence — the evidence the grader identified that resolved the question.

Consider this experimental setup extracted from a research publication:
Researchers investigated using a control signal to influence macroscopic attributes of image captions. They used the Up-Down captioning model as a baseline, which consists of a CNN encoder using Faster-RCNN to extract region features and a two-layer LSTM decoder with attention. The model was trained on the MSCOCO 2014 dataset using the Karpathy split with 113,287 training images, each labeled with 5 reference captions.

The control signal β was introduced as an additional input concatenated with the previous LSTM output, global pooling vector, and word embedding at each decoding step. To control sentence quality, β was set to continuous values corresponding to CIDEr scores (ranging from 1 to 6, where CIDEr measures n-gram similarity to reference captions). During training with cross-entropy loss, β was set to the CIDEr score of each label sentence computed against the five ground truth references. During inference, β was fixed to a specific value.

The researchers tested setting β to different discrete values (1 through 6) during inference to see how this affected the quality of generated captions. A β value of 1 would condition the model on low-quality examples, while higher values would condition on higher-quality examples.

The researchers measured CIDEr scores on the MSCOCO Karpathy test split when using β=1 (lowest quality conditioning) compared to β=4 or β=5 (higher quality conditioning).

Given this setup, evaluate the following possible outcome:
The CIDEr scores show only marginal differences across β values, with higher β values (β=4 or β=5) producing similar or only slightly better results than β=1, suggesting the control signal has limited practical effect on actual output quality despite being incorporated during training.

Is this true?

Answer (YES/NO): NO